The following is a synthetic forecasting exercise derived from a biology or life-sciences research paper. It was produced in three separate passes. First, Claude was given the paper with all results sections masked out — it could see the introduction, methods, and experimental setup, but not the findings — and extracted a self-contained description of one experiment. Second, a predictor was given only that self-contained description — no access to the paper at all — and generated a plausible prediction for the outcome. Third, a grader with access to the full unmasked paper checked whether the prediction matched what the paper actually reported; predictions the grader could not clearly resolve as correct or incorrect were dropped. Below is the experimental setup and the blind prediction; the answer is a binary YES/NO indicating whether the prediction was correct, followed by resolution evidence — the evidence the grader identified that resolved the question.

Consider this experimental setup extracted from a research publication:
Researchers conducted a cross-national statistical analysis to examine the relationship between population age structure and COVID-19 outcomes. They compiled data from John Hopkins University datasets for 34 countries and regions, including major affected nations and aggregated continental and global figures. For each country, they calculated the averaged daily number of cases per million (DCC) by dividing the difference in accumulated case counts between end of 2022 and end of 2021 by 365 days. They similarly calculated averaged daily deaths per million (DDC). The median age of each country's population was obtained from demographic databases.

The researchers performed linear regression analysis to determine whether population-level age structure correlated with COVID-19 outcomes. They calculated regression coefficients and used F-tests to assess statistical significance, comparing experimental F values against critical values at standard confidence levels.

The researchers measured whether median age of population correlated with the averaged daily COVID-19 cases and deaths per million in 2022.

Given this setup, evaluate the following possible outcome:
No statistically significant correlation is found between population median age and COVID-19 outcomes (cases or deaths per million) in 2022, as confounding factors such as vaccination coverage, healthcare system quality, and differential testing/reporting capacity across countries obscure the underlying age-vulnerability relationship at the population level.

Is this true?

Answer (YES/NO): NO